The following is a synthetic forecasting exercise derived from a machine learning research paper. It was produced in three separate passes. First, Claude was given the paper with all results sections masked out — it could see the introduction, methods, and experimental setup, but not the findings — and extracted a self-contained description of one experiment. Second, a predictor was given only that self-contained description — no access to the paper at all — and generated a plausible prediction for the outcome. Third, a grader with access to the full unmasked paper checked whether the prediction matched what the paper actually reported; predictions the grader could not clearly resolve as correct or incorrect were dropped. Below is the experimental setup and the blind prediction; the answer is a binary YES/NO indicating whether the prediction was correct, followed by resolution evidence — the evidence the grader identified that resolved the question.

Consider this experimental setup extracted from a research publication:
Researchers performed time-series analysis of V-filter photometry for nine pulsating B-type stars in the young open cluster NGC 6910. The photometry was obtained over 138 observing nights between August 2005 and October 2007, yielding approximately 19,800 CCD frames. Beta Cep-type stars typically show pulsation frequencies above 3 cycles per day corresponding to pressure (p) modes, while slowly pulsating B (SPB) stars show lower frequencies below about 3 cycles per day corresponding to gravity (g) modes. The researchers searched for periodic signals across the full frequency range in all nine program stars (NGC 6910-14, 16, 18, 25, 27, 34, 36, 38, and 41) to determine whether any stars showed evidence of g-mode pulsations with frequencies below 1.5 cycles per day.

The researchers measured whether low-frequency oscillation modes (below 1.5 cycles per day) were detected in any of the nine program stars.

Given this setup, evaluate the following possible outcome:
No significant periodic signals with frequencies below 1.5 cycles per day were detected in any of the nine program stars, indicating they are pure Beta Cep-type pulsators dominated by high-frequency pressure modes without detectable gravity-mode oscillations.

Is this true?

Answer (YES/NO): NO